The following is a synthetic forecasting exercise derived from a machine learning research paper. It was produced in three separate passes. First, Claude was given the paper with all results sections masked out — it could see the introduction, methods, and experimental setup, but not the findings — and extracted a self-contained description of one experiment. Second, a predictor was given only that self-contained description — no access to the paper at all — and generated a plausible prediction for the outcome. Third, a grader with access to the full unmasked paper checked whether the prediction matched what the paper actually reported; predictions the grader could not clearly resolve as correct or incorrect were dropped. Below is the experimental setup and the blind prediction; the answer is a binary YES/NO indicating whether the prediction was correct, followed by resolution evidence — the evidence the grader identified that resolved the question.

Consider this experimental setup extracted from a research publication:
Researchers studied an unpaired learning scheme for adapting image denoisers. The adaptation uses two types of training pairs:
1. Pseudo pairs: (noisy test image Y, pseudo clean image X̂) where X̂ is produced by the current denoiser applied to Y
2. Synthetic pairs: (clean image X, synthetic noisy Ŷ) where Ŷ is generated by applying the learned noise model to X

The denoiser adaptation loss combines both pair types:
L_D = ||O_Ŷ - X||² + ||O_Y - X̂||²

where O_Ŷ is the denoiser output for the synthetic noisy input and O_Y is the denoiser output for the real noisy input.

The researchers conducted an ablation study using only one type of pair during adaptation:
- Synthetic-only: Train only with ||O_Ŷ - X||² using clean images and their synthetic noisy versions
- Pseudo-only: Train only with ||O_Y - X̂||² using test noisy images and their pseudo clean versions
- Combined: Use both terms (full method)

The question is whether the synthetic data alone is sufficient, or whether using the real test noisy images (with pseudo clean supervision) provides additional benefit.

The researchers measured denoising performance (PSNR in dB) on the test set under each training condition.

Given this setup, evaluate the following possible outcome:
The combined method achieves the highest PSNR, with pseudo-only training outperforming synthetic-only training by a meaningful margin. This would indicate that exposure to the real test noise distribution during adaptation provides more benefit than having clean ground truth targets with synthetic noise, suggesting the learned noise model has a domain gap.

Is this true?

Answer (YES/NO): NO